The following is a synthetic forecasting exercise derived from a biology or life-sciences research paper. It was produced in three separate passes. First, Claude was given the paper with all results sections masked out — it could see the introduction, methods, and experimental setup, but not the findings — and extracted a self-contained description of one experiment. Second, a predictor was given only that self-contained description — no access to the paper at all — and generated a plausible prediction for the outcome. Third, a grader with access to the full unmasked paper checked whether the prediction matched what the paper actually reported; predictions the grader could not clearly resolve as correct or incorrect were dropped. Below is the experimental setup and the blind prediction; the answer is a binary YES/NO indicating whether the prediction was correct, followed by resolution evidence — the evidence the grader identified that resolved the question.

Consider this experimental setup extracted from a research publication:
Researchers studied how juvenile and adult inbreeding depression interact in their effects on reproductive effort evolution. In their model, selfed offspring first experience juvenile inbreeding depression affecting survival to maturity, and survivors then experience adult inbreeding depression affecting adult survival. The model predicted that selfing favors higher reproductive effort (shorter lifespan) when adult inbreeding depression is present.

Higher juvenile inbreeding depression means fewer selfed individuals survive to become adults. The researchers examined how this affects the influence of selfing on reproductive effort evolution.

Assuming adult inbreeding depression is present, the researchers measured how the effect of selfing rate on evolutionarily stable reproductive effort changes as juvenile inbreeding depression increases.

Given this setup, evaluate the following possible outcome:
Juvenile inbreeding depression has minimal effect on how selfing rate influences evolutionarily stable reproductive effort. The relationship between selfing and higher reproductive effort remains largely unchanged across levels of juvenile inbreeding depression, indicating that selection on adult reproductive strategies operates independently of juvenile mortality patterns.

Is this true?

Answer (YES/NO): NO